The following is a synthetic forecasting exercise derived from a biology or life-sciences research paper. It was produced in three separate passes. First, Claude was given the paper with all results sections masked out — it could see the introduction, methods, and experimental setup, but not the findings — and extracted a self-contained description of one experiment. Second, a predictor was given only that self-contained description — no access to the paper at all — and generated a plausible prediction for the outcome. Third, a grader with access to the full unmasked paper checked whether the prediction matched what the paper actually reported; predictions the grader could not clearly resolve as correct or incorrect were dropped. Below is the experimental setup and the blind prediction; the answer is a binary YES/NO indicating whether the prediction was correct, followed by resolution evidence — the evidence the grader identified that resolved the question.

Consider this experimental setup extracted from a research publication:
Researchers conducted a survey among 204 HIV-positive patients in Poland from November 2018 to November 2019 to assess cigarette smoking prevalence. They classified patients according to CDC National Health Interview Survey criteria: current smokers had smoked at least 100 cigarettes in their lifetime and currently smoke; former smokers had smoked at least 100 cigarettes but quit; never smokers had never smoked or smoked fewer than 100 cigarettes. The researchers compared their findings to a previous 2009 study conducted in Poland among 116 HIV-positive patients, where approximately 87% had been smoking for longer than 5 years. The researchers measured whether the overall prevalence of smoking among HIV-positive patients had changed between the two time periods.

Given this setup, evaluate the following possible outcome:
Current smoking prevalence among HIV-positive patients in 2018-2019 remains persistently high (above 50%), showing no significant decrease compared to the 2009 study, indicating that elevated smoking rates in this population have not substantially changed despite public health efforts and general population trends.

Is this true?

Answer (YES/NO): NO